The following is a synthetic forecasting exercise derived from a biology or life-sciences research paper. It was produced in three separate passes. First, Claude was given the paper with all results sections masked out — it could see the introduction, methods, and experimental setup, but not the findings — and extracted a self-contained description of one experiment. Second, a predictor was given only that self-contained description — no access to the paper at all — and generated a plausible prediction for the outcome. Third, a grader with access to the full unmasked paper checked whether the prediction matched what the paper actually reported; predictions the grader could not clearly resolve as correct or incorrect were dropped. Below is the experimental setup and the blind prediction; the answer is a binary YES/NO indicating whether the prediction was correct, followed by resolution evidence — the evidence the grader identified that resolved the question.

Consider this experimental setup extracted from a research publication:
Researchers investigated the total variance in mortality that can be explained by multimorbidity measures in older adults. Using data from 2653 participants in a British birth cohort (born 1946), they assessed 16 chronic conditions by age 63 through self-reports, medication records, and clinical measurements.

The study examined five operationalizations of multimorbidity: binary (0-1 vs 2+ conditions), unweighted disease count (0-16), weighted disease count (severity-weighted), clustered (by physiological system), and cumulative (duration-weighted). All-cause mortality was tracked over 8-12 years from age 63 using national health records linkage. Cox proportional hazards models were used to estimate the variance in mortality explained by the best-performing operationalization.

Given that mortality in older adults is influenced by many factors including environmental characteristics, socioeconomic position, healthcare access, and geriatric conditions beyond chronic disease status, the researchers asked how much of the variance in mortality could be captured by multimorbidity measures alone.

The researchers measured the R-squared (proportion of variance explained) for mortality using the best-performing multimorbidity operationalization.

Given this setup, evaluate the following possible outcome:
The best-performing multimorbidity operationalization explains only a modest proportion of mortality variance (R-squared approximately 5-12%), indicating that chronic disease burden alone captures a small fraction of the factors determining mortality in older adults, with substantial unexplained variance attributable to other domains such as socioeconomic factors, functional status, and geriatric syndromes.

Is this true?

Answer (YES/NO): NO